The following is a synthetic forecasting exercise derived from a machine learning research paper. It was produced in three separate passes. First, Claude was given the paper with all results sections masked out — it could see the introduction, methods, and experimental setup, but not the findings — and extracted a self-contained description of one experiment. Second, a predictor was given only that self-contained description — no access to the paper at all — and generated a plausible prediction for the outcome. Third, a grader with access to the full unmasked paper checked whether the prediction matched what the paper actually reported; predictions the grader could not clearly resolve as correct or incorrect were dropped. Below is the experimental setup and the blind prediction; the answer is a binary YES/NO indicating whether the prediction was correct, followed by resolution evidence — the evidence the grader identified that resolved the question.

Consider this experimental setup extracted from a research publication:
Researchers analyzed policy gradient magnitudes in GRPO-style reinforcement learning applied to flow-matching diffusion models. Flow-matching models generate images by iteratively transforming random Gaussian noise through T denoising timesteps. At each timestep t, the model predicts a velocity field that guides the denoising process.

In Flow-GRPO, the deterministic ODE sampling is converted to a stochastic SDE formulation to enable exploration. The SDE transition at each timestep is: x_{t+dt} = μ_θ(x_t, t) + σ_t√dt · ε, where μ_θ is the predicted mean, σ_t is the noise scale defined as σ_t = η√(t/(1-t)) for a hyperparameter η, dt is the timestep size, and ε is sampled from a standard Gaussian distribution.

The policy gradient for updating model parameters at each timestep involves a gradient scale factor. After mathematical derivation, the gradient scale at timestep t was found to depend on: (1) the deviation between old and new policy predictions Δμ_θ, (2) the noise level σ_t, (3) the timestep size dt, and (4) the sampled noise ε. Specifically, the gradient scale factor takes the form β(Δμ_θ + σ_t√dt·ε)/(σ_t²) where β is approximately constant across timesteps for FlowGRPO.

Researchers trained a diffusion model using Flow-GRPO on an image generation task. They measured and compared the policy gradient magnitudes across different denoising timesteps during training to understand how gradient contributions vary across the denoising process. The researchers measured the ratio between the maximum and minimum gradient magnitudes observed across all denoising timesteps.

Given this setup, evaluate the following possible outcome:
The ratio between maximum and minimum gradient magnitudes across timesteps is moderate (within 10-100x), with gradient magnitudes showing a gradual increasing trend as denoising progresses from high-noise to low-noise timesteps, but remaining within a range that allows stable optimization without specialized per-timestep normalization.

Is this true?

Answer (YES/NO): NO